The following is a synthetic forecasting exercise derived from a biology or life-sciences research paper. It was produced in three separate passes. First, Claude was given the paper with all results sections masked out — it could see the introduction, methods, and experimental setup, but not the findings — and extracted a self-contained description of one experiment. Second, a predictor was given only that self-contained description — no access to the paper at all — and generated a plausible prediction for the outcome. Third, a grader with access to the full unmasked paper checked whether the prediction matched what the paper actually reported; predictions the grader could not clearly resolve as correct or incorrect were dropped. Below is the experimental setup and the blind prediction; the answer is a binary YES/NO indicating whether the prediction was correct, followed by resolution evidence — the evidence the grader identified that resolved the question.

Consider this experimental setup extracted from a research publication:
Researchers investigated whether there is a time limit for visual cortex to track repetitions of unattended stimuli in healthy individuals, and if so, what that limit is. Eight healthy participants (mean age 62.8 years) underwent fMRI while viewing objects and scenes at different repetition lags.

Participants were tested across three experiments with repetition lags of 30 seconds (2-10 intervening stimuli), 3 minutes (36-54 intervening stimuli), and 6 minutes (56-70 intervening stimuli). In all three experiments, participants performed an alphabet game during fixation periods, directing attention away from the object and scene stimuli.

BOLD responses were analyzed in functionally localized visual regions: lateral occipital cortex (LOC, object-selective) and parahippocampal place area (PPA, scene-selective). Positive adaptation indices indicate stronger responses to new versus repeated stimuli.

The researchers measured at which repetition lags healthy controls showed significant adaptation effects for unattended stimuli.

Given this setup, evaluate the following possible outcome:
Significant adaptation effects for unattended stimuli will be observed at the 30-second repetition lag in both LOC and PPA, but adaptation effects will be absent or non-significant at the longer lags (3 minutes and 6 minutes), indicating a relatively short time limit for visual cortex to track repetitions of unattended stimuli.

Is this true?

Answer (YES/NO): NO